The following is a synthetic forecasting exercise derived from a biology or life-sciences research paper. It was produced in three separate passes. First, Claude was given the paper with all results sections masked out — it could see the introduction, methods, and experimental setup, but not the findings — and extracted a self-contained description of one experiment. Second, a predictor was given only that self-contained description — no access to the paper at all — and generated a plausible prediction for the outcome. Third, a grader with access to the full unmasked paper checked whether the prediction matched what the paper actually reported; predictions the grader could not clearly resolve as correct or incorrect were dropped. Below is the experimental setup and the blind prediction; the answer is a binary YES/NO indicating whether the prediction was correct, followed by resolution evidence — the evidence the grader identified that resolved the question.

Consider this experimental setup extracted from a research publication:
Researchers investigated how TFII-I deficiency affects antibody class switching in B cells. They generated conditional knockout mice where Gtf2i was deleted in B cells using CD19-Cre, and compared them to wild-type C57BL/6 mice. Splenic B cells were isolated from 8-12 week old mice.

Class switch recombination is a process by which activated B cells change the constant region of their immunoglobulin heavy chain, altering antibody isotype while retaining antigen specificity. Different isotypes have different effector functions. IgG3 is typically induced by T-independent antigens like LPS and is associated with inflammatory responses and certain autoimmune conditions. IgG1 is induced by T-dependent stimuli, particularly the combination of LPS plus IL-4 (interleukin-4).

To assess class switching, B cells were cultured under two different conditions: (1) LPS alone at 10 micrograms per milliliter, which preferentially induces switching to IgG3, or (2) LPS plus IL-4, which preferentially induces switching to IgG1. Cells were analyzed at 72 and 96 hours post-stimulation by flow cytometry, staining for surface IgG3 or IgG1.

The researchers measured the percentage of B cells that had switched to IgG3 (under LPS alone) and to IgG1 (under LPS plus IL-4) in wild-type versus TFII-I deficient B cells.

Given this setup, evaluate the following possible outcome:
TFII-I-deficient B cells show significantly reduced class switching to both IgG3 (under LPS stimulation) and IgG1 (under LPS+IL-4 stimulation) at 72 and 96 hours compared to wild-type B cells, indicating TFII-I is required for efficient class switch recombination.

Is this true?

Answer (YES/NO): NO